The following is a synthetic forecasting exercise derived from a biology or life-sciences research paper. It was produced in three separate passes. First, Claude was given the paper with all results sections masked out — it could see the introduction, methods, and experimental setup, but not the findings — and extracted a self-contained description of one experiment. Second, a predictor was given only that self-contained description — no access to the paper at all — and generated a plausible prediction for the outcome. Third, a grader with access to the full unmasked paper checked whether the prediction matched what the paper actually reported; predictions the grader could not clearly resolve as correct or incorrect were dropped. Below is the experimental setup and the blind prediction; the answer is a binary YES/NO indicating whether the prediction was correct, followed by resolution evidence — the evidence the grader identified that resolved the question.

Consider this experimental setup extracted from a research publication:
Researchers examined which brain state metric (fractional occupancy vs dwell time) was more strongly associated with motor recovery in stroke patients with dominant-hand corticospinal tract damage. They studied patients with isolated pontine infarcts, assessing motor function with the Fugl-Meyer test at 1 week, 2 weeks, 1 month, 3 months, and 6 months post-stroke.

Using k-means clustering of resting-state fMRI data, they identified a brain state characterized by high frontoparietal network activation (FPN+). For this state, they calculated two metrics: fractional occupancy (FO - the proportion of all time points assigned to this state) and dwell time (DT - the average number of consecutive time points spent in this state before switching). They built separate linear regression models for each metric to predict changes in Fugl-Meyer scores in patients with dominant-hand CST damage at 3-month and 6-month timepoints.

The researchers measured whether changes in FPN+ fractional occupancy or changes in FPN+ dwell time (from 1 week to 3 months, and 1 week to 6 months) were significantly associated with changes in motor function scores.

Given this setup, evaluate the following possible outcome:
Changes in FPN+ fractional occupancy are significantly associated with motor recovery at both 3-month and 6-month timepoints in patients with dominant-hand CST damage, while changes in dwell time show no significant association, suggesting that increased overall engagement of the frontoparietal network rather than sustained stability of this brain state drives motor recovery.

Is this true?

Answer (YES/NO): NO